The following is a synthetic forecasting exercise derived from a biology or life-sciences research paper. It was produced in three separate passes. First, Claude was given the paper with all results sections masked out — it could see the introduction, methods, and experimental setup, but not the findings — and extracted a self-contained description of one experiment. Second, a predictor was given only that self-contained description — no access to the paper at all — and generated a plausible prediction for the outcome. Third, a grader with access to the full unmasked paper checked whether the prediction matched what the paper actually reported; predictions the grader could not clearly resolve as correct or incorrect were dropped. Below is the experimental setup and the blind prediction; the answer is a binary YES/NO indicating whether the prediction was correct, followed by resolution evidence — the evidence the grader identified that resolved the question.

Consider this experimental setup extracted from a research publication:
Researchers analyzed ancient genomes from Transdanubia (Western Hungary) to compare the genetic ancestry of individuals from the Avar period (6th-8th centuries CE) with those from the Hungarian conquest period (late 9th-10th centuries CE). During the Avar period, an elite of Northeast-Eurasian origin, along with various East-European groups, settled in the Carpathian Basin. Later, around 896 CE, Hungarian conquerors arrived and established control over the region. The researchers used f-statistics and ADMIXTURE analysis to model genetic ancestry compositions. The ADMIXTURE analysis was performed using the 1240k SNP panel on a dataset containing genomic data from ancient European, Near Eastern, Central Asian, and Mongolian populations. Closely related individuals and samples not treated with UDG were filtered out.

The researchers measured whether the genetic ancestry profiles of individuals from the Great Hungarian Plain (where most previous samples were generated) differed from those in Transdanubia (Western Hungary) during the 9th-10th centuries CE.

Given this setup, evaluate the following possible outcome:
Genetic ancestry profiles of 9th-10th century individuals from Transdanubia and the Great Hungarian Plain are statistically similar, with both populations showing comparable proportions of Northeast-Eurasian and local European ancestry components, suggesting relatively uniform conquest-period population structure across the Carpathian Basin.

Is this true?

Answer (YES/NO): NO